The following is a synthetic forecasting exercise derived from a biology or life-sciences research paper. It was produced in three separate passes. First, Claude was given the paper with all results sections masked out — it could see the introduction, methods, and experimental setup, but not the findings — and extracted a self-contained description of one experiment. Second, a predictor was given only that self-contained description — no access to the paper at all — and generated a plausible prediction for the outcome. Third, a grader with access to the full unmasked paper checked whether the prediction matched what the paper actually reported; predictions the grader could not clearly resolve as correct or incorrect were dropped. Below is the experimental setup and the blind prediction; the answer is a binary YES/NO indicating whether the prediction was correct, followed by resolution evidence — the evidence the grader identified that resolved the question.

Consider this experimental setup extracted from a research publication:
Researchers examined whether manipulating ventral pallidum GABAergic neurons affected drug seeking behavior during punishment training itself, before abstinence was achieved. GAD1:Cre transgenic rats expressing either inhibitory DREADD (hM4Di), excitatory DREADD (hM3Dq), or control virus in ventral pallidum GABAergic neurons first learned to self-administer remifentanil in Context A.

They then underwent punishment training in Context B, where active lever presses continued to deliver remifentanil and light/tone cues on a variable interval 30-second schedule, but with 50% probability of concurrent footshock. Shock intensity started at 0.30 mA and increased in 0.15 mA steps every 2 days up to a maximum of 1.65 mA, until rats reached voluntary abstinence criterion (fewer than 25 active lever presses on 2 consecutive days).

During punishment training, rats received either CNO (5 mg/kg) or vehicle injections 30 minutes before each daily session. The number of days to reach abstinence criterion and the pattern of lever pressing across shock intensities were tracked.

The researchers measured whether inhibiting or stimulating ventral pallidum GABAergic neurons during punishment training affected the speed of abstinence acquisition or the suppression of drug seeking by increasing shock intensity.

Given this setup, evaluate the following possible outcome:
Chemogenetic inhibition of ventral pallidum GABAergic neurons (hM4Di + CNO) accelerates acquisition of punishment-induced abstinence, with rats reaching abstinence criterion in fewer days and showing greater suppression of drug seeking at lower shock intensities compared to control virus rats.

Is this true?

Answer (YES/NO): NO